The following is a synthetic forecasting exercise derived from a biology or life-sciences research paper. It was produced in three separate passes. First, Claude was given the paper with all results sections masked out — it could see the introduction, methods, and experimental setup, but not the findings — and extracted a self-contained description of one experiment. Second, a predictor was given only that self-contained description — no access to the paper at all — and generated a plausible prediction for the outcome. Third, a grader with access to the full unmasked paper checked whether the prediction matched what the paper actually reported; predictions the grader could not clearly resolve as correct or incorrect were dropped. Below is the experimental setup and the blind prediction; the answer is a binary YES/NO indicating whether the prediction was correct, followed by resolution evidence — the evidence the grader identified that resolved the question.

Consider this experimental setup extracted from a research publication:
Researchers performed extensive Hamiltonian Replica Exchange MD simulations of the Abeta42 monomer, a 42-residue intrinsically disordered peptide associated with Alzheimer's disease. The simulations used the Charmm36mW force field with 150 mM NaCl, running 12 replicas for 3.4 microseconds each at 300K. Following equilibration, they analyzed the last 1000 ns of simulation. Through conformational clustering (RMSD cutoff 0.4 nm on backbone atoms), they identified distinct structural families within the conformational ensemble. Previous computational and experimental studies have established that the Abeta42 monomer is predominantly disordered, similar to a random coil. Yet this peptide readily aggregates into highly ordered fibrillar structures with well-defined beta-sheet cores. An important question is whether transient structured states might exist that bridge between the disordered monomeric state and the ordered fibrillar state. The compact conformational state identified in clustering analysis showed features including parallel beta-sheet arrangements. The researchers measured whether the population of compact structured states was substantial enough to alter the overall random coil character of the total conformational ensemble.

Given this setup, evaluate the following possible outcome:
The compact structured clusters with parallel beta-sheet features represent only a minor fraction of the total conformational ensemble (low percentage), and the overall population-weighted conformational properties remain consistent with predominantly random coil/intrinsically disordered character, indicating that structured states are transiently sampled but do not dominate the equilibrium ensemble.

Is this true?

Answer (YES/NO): NO